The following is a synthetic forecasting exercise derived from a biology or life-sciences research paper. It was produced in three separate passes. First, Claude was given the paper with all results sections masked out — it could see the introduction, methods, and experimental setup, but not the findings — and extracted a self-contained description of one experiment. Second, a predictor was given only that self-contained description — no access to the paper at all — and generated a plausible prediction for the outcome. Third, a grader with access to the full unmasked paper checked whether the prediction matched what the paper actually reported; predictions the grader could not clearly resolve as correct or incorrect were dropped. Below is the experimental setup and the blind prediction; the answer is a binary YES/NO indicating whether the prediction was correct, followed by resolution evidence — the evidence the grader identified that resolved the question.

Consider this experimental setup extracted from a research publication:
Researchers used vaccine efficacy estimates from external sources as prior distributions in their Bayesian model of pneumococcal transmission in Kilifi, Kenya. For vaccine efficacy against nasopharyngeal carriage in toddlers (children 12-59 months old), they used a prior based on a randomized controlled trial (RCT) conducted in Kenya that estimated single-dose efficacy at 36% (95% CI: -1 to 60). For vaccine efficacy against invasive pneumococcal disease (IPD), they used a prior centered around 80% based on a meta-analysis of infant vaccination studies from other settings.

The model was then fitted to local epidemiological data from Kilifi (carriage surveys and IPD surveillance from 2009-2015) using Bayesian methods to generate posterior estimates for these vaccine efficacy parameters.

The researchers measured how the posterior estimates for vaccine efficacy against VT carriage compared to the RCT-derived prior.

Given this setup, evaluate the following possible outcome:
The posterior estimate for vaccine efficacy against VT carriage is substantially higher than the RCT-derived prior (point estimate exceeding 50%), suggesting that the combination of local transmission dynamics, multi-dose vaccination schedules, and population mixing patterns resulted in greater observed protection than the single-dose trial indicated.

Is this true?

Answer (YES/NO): YES